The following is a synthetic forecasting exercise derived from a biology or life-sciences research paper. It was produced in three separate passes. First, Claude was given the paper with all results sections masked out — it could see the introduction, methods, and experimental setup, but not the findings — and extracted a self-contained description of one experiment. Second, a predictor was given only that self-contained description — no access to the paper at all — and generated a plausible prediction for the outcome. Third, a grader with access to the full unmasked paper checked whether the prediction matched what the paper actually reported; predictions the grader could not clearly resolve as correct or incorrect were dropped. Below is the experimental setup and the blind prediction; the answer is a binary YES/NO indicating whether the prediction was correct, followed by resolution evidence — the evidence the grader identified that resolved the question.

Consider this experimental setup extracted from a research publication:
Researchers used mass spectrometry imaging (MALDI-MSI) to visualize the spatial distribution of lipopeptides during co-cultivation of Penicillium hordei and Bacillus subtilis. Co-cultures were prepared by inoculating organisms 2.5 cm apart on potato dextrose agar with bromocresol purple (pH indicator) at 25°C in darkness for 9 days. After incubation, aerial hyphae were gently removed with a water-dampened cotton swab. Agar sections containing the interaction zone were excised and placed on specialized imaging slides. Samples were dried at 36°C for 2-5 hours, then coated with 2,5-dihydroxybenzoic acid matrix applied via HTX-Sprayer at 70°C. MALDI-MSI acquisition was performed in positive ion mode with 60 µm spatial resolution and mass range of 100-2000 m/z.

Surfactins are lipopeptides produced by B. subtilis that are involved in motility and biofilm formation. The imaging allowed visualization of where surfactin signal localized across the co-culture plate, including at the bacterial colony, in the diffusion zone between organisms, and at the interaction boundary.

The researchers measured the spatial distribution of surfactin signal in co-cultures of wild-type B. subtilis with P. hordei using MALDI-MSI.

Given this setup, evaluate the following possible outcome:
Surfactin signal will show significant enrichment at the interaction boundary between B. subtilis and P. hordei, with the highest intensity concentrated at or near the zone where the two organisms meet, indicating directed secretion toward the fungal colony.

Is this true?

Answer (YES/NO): NO